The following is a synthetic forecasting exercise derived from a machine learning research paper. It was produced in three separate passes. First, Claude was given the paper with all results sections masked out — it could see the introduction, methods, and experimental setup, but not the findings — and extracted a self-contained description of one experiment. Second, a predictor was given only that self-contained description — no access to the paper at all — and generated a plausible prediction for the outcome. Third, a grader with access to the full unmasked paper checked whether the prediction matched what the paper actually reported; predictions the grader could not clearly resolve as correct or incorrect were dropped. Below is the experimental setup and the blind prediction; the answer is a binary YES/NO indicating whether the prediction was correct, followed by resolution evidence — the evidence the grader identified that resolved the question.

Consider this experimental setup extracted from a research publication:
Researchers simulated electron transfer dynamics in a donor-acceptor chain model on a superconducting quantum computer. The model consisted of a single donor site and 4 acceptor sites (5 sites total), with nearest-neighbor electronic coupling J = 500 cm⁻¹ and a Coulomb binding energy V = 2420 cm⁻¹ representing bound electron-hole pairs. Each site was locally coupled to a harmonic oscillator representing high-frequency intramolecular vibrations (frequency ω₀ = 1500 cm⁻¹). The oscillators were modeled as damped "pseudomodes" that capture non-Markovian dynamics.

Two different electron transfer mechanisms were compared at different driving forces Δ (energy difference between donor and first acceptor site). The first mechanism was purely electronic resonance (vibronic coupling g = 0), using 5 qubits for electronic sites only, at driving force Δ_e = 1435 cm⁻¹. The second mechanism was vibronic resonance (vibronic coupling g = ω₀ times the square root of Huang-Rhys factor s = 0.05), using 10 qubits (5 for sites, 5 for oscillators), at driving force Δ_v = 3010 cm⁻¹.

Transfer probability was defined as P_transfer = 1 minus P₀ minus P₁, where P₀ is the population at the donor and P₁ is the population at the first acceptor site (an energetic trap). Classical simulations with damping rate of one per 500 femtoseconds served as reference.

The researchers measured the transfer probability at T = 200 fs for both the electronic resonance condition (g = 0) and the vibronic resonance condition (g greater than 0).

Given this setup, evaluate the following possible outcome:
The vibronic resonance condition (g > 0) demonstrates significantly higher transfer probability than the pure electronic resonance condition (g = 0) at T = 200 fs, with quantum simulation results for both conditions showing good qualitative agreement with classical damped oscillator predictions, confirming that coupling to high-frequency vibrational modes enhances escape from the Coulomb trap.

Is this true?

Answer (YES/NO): YES